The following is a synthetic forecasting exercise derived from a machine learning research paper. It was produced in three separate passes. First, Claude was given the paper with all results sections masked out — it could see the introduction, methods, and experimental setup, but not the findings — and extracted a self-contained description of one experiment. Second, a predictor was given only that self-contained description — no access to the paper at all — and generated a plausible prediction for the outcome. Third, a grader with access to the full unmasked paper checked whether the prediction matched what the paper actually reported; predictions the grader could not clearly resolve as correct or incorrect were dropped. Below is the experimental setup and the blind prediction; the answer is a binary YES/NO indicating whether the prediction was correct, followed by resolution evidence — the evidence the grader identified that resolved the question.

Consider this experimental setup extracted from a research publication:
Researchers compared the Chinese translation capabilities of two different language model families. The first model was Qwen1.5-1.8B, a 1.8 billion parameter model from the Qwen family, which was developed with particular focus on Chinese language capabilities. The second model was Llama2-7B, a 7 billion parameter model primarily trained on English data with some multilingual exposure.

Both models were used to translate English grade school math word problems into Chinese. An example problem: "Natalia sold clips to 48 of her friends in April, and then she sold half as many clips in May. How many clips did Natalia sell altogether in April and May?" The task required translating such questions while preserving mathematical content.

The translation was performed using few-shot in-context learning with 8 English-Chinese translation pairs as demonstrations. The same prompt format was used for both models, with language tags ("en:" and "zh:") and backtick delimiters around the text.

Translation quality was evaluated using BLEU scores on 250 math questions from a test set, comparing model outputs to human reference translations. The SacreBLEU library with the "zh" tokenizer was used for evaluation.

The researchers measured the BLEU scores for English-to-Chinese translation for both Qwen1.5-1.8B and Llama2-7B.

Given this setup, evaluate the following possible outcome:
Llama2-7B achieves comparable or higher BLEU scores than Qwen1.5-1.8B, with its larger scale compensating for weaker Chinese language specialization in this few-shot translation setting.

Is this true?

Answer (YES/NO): NO